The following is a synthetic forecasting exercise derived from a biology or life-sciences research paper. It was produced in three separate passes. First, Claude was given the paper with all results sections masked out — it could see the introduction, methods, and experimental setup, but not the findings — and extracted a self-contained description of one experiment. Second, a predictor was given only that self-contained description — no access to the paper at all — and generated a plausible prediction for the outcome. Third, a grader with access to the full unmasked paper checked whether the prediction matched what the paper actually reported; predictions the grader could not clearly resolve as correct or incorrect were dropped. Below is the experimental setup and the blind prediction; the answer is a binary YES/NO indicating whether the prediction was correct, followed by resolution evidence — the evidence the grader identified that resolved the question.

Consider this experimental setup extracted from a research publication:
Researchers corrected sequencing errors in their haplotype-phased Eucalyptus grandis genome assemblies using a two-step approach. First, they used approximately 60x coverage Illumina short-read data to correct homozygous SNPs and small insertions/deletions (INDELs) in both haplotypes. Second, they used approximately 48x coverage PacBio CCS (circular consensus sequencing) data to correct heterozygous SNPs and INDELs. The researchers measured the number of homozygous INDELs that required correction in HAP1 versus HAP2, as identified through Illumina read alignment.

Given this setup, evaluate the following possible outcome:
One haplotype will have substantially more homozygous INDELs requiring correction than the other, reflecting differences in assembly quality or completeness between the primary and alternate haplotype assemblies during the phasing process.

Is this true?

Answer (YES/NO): NO